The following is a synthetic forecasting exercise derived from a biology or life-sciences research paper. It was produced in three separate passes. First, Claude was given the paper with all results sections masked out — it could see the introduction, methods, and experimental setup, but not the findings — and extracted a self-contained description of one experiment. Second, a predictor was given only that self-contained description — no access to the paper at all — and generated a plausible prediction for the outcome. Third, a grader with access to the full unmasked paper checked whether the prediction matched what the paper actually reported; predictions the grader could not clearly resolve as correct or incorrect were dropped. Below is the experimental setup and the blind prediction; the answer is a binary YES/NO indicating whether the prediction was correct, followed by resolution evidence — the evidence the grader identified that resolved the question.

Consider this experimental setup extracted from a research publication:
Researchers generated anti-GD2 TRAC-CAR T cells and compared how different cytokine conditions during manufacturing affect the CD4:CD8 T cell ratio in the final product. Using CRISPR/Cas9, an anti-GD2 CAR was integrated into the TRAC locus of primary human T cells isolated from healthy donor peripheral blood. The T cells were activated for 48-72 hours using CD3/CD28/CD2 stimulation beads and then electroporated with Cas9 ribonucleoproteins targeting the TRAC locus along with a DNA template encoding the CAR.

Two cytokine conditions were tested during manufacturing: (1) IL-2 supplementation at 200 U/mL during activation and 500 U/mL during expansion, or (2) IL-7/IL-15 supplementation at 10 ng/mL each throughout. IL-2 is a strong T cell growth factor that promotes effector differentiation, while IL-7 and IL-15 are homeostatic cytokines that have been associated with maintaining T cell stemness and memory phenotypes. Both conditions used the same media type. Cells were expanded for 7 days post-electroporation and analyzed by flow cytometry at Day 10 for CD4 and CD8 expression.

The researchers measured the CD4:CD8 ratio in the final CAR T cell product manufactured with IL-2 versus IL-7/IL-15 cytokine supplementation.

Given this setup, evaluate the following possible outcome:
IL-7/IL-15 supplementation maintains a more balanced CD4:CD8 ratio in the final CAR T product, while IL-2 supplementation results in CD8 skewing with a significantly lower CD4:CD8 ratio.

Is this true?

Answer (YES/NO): NO